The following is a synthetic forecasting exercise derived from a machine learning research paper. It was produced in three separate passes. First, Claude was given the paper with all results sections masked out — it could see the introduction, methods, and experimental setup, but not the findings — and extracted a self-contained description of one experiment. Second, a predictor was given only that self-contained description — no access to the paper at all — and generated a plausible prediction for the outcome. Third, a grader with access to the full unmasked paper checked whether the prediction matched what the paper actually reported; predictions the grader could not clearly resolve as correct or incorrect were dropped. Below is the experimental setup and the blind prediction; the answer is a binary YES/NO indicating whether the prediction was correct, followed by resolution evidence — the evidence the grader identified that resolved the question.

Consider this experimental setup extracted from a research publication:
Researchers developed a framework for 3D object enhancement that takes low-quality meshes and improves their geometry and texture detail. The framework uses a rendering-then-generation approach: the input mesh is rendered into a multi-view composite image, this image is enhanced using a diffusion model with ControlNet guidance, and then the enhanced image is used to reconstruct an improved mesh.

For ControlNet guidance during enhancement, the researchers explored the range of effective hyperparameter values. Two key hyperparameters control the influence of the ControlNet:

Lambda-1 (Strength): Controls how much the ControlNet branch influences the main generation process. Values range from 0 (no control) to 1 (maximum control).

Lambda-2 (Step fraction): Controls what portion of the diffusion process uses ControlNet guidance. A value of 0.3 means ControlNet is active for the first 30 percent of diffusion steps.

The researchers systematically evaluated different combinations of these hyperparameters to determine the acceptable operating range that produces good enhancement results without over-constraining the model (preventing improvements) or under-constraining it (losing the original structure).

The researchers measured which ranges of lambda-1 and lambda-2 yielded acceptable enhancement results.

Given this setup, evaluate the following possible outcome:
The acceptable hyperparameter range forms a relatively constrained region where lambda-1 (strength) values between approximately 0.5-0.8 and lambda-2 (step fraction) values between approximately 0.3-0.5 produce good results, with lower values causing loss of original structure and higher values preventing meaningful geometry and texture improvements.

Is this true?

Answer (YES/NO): NO